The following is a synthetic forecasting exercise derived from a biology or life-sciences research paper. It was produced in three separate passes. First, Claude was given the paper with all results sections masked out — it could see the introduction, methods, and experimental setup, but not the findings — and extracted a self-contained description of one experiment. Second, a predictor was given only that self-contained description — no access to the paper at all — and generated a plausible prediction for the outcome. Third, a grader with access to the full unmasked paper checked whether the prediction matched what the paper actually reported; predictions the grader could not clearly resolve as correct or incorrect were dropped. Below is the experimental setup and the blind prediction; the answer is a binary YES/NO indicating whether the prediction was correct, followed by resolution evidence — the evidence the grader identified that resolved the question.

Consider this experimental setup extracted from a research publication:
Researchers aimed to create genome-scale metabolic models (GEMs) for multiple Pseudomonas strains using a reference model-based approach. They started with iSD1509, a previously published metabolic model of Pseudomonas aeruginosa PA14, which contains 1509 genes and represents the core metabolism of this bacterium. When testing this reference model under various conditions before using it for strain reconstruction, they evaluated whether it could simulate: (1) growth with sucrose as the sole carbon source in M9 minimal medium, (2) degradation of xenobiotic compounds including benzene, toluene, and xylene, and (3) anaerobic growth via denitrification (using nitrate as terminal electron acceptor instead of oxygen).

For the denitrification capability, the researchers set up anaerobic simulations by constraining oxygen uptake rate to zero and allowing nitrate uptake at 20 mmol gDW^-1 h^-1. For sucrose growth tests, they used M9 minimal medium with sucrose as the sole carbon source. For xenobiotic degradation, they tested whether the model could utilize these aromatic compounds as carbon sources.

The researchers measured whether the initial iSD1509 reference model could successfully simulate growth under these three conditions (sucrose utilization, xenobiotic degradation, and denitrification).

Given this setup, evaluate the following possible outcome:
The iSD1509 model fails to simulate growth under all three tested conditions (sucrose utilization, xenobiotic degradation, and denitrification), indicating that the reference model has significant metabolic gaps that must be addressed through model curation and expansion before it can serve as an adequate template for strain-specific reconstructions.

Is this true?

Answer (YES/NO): YES